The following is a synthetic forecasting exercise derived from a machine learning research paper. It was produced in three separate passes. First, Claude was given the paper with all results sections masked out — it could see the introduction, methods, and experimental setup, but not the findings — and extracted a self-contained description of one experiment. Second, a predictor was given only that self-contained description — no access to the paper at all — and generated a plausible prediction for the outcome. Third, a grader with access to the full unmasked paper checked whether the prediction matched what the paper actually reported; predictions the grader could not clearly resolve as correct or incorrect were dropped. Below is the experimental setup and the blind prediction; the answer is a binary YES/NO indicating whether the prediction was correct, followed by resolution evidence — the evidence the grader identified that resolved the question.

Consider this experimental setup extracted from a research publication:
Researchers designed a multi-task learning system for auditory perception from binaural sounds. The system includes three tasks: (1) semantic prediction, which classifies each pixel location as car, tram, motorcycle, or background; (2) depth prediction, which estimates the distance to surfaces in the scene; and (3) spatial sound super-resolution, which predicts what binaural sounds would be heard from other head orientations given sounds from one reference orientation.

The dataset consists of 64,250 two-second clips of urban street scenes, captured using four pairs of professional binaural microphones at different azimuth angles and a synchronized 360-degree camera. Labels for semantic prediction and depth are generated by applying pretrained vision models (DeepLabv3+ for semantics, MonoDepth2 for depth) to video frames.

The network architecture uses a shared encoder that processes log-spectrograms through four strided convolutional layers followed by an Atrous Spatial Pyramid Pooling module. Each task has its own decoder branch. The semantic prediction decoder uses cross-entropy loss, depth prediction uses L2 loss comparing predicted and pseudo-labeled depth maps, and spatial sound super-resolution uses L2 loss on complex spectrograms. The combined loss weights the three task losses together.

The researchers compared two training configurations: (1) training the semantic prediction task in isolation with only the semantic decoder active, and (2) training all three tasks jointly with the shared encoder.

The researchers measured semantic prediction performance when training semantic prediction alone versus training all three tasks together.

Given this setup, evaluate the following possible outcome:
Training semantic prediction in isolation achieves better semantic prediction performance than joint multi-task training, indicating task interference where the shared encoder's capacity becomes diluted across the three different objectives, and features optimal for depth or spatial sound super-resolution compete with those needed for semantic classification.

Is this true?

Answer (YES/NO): NO